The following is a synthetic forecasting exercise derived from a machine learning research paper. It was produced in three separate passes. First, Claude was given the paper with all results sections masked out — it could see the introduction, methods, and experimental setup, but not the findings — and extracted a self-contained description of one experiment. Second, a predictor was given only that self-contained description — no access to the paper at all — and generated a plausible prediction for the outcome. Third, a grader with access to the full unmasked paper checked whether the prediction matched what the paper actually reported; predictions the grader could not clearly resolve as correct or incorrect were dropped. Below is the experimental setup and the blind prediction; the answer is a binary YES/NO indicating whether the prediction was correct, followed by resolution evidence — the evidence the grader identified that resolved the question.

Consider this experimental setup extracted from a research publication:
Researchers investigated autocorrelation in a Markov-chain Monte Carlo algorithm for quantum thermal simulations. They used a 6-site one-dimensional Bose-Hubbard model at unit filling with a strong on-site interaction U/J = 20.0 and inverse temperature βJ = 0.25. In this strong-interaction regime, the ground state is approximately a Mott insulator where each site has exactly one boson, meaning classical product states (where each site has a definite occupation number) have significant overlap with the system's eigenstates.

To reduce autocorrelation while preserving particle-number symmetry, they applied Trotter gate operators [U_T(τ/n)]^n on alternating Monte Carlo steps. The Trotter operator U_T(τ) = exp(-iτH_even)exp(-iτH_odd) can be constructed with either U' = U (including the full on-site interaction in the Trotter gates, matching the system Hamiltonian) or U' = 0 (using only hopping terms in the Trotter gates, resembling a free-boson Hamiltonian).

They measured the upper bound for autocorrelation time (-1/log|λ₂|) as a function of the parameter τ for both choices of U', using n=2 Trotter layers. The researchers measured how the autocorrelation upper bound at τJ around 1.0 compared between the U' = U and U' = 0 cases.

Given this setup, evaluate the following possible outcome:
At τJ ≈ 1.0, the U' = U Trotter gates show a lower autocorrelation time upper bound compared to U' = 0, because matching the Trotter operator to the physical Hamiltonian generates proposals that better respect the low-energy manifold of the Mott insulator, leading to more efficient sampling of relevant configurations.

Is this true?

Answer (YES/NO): NO